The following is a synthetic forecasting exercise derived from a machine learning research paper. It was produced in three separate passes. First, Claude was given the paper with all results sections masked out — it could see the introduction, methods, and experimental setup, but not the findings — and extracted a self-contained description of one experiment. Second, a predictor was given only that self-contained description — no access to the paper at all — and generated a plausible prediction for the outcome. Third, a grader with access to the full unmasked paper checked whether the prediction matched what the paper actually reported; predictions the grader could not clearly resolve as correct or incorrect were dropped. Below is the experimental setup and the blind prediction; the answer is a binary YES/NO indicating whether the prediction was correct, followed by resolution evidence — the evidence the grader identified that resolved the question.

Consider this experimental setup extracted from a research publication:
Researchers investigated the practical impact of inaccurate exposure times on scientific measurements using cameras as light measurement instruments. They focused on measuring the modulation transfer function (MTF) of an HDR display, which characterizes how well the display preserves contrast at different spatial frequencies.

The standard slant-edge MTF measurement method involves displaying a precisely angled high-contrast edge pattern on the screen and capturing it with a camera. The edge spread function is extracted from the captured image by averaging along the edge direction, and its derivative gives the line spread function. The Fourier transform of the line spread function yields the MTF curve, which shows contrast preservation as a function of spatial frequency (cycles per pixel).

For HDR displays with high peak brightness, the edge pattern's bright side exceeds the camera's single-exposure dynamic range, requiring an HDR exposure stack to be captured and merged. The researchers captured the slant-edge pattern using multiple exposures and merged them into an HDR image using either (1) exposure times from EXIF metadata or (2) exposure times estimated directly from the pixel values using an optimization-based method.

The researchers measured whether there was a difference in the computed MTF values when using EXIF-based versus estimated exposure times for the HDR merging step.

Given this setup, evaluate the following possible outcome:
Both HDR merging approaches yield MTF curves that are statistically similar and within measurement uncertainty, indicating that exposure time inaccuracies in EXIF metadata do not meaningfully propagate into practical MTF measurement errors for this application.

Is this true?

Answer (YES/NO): NO